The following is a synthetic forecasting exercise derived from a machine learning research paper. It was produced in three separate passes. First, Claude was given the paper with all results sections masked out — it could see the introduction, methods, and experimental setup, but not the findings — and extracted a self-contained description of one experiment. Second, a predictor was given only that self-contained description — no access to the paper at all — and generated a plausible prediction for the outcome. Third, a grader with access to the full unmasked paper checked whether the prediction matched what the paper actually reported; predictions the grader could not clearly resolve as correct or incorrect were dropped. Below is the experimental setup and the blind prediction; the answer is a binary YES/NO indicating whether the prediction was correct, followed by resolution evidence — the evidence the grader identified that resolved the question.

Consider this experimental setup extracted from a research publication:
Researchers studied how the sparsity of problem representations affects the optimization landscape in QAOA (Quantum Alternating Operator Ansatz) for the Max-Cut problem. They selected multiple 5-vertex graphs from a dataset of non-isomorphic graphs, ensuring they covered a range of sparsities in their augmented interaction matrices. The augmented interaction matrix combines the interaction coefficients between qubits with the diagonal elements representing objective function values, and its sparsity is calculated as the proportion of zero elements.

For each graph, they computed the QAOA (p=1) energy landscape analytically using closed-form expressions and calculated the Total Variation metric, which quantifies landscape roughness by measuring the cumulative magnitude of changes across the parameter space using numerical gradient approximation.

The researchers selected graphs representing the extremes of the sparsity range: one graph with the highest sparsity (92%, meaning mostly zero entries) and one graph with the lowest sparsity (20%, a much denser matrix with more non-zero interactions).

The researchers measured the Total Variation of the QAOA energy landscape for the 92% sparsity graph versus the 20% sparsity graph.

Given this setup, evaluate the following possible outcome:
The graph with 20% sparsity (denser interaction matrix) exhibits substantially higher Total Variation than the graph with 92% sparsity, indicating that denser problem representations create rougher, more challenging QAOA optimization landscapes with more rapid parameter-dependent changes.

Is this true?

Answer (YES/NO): YES